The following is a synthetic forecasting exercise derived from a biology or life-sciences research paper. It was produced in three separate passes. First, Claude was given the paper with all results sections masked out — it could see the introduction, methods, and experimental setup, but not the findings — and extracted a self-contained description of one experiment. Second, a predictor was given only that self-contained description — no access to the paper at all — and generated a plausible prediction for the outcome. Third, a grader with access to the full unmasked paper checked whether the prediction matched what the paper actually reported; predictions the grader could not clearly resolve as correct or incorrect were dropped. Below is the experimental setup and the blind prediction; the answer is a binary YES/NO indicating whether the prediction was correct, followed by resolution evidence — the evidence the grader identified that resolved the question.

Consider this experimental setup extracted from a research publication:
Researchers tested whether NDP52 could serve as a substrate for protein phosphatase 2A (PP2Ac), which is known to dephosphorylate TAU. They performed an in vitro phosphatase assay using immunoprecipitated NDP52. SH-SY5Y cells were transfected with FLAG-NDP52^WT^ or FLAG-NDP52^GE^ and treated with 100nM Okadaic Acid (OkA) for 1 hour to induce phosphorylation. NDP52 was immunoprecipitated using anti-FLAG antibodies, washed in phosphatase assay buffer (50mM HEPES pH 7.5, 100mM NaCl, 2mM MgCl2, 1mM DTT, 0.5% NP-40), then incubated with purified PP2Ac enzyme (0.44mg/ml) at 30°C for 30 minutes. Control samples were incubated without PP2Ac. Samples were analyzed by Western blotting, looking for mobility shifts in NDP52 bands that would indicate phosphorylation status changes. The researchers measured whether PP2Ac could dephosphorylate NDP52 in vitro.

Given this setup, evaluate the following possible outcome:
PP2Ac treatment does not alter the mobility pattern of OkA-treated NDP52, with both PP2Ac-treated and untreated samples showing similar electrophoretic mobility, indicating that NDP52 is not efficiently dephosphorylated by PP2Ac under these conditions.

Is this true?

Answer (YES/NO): NO